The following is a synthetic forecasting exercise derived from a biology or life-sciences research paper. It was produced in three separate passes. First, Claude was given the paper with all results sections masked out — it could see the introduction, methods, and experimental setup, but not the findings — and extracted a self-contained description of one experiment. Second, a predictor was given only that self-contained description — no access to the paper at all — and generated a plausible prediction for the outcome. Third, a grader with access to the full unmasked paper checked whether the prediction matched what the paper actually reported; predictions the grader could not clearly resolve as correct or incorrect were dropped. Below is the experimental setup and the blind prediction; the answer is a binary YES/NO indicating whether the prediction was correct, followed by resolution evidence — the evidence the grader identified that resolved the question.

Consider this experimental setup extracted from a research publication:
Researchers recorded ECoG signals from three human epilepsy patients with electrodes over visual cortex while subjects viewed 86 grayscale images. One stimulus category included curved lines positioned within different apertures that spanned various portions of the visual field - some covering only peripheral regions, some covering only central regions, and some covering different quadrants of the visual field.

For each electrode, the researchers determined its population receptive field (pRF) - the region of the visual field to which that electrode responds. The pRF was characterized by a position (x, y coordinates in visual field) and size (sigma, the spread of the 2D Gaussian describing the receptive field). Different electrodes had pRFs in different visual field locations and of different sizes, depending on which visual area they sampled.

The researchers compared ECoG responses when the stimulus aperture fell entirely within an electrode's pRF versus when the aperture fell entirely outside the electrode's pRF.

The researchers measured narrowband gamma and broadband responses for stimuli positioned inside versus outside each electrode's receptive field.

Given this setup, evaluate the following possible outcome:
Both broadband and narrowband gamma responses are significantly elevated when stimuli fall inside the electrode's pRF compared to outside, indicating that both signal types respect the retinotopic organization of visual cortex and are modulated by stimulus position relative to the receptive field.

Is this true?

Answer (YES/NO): NO